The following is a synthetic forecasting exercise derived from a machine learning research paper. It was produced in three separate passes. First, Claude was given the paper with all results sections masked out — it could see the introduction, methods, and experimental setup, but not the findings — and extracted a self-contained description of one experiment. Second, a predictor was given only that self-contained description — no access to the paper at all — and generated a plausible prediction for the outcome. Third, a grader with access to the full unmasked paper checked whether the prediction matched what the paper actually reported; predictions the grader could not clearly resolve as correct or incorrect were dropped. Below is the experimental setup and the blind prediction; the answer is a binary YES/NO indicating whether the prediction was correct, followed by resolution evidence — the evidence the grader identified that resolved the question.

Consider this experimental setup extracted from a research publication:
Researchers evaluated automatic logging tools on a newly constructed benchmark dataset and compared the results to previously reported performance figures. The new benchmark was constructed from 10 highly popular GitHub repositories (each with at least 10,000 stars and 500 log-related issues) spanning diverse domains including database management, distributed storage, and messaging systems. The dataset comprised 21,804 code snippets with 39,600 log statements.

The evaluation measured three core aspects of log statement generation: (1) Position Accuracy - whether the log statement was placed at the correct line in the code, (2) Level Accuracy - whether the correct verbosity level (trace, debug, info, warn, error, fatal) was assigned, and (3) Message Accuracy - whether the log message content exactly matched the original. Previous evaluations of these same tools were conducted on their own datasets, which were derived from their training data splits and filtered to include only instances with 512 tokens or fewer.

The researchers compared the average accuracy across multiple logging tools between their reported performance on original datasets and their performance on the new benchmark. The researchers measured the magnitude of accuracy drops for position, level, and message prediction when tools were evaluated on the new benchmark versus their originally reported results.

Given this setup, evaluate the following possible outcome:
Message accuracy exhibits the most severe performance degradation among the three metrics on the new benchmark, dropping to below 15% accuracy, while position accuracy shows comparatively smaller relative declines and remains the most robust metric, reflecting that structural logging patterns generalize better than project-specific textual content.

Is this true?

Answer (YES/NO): NO